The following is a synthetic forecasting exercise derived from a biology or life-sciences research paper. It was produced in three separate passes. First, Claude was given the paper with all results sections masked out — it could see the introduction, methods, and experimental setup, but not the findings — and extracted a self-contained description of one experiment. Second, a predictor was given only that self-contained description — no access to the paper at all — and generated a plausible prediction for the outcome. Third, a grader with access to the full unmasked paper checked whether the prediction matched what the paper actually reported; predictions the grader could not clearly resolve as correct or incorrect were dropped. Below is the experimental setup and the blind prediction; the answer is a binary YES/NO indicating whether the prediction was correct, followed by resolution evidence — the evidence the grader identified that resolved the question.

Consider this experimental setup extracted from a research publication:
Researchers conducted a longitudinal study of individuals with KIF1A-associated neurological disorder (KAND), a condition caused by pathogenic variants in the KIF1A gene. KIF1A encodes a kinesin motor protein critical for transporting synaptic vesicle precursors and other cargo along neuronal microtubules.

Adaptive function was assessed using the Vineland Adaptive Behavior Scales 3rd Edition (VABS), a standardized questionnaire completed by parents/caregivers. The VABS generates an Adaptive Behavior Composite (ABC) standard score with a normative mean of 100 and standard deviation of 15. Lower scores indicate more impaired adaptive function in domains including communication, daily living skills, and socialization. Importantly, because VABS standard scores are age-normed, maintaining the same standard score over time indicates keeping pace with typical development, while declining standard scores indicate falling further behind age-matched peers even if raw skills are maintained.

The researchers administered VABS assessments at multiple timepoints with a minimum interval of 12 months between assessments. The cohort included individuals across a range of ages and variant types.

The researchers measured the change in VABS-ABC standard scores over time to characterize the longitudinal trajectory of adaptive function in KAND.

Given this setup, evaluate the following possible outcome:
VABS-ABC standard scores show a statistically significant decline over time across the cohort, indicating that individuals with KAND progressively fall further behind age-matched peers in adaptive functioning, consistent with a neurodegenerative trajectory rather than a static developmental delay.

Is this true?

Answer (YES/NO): YES